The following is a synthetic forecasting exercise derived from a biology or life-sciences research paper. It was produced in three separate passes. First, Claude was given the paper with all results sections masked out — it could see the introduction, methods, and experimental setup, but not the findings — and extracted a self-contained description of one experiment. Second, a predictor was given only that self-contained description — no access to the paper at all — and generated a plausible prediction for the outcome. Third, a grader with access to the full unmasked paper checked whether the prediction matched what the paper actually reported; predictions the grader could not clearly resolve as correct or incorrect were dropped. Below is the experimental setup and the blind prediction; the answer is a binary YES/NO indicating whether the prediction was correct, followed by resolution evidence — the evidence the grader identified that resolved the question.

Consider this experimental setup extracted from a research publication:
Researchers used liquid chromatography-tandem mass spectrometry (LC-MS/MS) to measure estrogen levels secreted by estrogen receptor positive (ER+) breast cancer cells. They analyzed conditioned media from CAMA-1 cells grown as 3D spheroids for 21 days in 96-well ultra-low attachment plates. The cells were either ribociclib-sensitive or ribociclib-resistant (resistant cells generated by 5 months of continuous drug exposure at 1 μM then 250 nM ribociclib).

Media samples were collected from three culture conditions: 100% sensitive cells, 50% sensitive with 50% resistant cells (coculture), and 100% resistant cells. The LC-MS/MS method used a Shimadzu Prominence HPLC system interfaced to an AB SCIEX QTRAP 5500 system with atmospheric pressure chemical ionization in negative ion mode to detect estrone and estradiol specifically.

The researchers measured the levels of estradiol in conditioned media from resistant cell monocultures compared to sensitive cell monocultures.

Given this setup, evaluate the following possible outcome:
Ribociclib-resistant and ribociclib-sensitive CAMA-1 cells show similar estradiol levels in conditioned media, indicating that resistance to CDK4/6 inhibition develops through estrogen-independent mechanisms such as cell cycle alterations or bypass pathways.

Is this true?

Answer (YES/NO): NO